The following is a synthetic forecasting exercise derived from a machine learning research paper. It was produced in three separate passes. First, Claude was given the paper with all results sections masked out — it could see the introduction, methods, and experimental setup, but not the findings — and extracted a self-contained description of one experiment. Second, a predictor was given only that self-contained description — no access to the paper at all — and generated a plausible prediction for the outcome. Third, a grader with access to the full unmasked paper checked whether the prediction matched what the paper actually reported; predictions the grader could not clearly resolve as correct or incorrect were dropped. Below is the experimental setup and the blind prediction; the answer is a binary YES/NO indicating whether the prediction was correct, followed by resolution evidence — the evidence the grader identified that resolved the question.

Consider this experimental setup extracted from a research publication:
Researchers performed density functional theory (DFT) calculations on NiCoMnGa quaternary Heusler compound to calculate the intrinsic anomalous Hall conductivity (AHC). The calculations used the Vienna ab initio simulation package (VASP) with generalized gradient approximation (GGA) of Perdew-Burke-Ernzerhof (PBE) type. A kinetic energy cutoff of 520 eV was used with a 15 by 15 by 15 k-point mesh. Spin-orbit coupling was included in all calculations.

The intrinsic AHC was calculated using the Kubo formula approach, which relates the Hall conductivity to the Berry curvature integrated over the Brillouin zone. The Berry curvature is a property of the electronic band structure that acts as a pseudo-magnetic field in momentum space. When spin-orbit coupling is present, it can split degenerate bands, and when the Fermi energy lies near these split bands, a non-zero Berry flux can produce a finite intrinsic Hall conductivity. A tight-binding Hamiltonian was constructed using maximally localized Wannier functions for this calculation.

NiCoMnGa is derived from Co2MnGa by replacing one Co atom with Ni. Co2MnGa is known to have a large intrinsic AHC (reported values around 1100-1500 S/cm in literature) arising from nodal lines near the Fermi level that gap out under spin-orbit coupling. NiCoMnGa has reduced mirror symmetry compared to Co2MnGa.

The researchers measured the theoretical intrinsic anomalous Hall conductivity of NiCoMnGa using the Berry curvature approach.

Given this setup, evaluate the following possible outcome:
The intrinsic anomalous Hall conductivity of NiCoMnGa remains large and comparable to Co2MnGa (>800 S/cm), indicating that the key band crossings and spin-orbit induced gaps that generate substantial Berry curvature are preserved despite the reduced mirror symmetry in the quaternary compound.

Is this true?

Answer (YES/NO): NO